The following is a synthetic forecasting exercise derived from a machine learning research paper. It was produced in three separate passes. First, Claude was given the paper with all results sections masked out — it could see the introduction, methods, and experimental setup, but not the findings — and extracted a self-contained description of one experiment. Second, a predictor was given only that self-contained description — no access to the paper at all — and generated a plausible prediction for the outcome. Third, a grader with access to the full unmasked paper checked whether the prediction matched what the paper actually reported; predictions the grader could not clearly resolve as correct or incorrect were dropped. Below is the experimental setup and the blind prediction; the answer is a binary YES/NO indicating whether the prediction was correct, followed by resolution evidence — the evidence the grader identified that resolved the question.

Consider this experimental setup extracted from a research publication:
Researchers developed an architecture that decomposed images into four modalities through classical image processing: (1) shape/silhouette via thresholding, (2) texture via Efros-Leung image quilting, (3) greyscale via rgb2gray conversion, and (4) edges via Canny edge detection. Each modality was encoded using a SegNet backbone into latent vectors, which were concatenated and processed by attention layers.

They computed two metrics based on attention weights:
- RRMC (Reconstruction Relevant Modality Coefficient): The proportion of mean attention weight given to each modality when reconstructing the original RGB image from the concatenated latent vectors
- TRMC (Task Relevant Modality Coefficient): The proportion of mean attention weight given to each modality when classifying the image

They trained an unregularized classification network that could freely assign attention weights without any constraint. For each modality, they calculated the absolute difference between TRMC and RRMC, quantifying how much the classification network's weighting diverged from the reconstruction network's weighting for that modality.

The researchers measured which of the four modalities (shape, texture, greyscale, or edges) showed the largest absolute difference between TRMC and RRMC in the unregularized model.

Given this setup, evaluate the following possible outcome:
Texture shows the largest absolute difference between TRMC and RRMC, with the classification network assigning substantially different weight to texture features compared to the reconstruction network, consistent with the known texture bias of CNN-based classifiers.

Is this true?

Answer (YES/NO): NO